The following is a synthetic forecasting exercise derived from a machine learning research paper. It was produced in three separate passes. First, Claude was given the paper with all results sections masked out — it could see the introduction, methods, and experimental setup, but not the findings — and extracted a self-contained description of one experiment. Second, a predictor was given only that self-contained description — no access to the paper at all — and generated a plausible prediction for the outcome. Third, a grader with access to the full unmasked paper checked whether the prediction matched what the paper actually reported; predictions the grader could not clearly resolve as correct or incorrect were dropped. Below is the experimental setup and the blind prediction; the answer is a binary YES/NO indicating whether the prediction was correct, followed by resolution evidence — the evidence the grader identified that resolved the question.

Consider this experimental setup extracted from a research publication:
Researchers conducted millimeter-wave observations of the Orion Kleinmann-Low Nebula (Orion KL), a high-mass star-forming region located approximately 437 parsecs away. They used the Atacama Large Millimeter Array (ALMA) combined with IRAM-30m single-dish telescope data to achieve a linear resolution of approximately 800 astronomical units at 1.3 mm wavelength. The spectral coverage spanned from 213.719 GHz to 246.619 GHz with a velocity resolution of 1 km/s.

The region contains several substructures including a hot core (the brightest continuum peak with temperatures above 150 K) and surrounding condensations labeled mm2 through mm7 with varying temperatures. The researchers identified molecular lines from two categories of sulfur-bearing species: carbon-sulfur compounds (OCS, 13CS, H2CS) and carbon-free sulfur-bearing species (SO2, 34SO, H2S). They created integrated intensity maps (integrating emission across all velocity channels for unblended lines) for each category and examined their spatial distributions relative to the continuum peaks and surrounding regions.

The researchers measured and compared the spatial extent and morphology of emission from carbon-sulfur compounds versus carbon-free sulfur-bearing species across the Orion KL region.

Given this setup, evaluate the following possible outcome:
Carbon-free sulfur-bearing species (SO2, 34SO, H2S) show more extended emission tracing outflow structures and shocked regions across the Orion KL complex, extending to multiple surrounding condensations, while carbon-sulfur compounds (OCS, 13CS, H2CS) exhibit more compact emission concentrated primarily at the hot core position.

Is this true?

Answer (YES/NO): NO